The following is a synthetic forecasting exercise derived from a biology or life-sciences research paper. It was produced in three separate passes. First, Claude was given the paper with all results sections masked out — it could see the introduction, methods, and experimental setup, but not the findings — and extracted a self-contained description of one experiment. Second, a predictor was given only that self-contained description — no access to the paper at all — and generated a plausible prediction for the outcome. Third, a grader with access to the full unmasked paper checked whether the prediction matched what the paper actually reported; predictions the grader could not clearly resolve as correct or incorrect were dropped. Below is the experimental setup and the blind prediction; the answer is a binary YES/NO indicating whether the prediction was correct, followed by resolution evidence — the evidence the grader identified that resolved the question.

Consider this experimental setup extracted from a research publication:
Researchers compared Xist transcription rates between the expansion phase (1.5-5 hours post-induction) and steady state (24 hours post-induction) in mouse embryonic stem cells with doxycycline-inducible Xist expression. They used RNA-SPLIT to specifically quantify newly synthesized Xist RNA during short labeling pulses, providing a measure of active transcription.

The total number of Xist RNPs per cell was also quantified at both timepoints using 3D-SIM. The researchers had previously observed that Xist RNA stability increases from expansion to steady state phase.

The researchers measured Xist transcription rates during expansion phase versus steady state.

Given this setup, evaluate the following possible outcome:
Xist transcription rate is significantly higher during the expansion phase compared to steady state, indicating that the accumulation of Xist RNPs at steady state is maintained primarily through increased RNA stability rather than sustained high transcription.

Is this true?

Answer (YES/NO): NO